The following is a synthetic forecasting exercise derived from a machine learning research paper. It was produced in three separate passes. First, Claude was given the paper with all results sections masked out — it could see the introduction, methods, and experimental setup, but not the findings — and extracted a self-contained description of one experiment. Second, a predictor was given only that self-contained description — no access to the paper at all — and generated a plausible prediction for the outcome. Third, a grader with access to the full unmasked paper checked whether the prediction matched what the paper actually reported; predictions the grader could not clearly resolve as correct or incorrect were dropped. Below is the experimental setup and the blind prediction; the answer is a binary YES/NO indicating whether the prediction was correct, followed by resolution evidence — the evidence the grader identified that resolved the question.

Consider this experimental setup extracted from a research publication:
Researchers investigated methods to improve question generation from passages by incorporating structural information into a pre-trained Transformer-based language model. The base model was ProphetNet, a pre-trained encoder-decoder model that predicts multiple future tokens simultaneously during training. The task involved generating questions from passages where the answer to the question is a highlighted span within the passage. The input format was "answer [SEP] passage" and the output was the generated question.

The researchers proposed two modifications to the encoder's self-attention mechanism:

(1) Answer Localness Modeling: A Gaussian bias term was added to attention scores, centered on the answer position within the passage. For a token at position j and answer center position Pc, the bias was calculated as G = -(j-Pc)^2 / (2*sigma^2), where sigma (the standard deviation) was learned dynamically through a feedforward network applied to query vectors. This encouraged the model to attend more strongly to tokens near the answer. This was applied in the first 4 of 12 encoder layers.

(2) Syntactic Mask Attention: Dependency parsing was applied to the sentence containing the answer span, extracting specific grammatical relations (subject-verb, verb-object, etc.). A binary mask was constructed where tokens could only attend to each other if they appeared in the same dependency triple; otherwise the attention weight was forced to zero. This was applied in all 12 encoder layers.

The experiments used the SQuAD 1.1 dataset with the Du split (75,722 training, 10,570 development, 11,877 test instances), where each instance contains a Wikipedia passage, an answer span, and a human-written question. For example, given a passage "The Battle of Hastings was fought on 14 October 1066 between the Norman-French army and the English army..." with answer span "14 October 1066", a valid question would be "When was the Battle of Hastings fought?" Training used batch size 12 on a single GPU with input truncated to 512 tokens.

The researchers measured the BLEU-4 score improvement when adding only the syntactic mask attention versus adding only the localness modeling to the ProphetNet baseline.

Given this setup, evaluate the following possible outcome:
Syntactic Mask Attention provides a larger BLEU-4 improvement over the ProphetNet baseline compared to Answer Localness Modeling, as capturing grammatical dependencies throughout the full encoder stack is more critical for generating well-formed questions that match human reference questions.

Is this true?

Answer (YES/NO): YES